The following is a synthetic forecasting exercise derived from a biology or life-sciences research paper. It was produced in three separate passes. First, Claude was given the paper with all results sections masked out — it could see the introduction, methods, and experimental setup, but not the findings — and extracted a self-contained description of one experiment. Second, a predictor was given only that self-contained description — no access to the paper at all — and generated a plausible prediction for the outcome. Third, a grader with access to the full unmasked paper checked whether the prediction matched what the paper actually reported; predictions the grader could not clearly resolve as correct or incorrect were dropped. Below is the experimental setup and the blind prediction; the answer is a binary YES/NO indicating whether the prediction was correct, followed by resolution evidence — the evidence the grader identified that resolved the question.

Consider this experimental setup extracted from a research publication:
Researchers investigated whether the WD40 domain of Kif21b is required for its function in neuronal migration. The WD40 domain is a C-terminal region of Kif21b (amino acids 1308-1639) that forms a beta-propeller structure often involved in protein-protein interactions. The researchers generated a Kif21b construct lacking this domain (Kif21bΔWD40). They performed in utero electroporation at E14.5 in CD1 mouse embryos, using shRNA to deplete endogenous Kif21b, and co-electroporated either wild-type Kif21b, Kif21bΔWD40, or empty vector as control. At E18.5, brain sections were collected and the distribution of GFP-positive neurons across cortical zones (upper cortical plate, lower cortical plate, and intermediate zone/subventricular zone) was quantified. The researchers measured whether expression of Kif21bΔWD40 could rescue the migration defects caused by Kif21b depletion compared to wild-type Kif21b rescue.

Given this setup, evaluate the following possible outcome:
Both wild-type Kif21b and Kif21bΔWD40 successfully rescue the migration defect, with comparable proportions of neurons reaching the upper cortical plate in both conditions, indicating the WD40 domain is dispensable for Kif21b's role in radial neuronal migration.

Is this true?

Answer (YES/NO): YES